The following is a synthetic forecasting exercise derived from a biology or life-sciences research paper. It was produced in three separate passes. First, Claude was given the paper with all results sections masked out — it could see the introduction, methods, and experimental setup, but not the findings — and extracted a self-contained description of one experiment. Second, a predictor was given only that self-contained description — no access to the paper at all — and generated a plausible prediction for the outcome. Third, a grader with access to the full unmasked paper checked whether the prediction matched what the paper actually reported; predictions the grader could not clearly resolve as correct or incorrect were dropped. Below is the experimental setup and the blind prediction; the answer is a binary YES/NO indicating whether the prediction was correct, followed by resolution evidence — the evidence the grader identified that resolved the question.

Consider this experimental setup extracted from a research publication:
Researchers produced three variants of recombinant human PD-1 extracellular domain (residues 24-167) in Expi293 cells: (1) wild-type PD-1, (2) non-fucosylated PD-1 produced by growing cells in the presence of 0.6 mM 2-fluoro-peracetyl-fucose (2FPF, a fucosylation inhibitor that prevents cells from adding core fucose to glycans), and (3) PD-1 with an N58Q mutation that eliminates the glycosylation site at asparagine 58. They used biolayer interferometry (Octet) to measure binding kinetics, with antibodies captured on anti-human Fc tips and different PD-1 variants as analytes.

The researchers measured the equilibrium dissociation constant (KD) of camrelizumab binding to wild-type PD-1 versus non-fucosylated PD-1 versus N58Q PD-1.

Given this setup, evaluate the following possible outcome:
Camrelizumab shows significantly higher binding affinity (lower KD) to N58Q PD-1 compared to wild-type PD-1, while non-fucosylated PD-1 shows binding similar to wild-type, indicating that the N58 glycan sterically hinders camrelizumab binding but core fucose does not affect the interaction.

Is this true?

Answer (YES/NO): NO